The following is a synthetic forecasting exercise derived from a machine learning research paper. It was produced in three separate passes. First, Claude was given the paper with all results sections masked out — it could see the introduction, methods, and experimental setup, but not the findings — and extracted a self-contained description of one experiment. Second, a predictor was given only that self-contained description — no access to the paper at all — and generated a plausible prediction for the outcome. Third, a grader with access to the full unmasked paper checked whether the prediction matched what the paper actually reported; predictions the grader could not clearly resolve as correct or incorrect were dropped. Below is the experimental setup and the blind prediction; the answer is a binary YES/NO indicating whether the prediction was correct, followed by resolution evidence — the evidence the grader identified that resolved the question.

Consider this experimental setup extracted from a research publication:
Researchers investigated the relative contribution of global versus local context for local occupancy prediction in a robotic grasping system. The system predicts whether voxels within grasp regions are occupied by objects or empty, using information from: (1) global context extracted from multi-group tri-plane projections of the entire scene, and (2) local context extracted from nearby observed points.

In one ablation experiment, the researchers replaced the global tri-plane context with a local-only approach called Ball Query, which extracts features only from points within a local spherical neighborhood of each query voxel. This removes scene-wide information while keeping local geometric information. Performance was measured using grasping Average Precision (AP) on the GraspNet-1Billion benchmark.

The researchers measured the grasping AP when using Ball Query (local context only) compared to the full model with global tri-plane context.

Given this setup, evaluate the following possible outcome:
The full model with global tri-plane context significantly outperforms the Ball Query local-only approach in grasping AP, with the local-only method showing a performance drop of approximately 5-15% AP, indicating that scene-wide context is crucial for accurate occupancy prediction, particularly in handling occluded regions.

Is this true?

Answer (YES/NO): NO